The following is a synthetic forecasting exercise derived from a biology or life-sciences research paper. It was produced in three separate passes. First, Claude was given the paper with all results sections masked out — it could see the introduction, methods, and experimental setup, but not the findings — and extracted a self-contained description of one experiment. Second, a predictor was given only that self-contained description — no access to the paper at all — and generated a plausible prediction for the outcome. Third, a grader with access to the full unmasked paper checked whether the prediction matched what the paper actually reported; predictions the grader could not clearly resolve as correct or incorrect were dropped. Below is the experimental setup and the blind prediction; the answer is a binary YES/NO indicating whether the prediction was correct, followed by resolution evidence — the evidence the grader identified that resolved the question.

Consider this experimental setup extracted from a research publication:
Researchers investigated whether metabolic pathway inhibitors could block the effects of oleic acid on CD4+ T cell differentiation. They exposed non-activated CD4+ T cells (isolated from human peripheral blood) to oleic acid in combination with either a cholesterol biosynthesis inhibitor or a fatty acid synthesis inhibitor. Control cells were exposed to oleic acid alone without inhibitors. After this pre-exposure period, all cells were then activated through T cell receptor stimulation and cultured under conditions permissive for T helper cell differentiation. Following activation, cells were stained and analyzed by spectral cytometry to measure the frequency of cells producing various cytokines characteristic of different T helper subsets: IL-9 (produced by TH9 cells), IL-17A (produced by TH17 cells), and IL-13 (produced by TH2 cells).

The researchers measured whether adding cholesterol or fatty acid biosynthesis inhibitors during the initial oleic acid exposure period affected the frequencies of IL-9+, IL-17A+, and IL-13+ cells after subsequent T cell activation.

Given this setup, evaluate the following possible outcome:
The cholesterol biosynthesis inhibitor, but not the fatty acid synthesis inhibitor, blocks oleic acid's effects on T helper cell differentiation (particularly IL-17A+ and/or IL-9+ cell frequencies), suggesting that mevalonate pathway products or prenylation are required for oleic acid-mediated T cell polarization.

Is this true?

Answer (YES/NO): NO